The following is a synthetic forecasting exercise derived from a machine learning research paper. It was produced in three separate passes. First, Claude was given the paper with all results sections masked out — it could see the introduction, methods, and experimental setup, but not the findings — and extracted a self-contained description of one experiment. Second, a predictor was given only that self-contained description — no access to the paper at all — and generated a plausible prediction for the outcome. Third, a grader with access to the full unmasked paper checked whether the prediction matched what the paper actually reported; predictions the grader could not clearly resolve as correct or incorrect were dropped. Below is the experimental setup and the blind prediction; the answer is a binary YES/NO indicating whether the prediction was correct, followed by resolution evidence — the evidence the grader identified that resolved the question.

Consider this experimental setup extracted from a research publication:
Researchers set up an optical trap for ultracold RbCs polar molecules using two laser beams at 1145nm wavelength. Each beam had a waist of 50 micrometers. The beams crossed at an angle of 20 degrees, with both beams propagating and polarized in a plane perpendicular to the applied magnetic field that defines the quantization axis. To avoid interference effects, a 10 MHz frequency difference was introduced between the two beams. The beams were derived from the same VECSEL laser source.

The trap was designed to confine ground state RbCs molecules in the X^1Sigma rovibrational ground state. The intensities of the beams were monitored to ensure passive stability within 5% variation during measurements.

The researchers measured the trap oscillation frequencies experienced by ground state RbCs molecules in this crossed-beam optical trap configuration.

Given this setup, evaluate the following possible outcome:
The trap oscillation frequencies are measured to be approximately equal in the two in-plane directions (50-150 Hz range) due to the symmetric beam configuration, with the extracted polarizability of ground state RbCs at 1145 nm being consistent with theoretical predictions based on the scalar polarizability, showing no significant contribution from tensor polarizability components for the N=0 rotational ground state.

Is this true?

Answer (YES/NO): NO